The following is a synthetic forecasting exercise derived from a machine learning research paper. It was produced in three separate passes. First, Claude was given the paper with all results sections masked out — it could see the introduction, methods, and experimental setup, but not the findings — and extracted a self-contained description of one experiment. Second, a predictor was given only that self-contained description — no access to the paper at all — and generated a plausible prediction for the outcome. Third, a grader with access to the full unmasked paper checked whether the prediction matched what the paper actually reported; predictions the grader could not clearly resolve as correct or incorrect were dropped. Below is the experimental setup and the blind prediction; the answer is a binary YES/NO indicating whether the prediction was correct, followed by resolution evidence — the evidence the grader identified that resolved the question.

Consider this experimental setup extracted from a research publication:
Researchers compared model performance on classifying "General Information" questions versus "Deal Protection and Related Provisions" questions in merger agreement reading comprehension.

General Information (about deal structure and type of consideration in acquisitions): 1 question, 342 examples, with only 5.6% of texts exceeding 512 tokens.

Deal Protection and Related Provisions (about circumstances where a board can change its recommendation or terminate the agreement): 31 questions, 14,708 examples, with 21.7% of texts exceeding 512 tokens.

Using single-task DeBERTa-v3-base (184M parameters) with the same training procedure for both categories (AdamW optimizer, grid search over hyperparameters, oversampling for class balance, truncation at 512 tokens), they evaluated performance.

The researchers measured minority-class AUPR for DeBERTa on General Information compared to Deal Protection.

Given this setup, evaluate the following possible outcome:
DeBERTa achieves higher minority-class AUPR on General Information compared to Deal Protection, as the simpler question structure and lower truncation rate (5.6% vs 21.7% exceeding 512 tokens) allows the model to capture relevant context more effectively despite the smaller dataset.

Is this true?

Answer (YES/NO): YES